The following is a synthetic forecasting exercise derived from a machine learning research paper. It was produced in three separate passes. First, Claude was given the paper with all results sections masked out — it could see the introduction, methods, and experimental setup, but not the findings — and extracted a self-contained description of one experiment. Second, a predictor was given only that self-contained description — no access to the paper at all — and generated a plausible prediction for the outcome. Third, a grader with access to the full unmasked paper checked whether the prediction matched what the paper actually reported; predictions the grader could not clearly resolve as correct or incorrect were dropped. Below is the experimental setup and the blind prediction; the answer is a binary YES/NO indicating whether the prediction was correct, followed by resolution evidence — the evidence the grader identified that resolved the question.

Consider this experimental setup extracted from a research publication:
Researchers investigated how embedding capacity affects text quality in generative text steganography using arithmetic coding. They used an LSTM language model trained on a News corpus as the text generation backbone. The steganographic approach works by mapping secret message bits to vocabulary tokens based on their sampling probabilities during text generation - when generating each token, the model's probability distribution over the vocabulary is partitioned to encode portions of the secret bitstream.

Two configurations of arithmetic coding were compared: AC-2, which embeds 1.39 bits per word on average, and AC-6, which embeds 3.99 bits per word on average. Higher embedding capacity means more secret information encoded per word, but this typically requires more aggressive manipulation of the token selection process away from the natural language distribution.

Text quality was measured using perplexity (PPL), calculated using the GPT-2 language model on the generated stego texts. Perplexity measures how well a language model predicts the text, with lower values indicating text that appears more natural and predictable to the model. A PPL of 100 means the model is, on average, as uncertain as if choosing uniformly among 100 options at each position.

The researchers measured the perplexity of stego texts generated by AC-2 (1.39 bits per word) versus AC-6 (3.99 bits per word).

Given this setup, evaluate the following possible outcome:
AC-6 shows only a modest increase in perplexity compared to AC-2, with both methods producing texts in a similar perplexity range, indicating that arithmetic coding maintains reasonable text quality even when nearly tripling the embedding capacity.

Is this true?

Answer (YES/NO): NO